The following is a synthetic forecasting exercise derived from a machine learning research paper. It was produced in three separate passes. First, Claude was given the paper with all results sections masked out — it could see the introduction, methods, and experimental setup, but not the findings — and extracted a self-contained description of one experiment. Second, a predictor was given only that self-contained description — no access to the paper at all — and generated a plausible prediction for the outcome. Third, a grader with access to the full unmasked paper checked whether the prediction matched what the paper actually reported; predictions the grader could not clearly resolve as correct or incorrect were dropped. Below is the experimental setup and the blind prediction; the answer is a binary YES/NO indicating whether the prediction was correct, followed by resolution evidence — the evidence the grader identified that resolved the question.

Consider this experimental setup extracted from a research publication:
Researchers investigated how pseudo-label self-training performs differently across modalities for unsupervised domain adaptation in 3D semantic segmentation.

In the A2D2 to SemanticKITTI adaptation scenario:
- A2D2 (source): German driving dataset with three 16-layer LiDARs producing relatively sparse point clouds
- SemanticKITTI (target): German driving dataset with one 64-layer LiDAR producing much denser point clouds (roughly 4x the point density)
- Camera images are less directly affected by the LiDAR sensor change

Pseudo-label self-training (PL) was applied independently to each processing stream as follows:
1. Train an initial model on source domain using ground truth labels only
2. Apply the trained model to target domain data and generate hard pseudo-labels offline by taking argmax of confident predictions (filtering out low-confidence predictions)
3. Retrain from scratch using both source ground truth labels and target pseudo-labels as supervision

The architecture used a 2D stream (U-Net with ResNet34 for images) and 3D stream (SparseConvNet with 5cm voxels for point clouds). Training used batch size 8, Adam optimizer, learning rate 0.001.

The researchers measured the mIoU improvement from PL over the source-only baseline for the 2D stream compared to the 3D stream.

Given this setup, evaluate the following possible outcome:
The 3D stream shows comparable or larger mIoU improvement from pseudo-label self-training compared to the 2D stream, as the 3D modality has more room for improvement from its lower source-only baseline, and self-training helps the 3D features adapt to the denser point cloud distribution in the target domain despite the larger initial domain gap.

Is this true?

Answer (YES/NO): YES